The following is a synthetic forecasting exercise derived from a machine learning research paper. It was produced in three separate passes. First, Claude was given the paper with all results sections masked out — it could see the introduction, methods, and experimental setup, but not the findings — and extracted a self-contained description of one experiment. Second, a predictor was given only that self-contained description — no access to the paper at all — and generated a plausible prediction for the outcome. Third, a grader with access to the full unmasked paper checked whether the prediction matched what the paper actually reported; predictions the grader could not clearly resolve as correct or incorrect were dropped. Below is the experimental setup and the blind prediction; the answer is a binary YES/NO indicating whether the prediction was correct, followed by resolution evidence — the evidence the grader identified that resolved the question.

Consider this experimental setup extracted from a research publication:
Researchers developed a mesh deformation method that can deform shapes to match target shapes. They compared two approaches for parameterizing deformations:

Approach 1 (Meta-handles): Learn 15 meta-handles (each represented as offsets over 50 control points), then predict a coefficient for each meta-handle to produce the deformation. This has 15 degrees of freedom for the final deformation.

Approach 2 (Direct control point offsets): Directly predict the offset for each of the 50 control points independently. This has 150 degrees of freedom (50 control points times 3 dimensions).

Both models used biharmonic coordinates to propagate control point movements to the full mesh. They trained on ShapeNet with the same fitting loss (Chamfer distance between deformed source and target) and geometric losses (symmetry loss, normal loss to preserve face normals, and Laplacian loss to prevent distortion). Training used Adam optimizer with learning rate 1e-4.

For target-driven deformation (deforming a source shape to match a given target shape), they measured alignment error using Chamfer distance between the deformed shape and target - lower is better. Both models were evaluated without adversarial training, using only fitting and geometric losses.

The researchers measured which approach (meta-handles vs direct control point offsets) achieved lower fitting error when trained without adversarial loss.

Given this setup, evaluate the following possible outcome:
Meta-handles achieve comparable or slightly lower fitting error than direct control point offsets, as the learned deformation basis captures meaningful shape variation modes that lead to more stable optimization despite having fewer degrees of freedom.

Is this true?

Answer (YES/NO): NO